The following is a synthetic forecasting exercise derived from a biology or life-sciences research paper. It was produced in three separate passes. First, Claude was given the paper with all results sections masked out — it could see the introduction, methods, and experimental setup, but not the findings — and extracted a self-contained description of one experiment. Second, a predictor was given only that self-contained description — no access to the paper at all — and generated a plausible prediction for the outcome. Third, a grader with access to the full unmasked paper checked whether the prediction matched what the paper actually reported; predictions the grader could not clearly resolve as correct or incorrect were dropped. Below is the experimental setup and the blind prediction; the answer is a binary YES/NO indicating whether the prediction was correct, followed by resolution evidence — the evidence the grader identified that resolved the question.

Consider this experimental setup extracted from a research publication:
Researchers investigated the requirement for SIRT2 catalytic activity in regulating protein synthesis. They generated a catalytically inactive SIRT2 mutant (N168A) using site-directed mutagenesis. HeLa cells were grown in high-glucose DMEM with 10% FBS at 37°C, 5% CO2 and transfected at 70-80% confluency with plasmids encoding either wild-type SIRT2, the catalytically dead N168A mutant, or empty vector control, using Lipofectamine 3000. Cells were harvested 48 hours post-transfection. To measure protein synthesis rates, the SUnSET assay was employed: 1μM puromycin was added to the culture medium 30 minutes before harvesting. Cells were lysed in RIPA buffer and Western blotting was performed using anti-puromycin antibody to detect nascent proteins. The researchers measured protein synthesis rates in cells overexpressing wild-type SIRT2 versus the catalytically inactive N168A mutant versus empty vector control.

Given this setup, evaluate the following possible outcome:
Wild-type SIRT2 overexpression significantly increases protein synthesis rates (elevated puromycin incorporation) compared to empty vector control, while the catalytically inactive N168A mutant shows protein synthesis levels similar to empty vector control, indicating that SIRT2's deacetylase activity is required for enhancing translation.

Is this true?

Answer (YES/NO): NO